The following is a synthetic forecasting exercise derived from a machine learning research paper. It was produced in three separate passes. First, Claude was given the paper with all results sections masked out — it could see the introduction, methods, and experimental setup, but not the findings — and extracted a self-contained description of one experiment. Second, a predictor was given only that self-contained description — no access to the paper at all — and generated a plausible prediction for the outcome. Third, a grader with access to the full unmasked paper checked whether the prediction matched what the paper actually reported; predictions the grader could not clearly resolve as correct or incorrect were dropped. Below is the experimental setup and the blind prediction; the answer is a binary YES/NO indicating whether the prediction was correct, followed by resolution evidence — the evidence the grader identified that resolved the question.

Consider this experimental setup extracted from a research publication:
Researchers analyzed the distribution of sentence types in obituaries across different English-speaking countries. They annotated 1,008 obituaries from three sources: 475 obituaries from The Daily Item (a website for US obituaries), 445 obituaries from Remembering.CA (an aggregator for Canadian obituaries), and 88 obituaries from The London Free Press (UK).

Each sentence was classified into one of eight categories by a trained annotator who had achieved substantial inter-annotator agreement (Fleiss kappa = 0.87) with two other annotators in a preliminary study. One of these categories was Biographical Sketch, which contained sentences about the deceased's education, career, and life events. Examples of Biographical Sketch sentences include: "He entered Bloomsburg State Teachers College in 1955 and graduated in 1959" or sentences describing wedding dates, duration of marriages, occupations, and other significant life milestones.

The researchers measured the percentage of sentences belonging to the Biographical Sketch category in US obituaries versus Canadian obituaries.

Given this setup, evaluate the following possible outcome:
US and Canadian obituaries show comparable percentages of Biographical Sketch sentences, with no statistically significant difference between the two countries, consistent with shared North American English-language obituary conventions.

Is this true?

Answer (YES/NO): NO